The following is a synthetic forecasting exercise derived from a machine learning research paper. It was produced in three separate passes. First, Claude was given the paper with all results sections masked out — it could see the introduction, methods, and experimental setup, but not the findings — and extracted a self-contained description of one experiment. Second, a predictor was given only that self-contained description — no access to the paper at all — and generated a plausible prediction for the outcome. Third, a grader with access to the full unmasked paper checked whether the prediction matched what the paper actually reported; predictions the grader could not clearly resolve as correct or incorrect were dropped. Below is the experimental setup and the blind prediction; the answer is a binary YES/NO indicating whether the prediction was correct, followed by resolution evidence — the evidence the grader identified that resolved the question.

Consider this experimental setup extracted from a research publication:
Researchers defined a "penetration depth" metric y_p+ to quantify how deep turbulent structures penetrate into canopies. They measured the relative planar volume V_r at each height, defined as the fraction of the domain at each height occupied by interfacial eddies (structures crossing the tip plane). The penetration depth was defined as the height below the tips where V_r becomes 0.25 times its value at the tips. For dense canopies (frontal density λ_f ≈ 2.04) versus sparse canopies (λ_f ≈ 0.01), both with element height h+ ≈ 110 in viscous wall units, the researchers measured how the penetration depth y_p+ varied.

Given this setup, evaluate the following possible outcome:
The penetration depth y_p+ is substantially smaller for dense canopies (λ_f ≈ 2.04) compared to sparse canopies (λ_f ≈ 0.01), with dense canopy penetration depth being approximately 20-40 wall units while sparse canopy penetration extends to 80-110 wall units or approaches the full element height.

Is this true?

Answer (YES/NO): NO